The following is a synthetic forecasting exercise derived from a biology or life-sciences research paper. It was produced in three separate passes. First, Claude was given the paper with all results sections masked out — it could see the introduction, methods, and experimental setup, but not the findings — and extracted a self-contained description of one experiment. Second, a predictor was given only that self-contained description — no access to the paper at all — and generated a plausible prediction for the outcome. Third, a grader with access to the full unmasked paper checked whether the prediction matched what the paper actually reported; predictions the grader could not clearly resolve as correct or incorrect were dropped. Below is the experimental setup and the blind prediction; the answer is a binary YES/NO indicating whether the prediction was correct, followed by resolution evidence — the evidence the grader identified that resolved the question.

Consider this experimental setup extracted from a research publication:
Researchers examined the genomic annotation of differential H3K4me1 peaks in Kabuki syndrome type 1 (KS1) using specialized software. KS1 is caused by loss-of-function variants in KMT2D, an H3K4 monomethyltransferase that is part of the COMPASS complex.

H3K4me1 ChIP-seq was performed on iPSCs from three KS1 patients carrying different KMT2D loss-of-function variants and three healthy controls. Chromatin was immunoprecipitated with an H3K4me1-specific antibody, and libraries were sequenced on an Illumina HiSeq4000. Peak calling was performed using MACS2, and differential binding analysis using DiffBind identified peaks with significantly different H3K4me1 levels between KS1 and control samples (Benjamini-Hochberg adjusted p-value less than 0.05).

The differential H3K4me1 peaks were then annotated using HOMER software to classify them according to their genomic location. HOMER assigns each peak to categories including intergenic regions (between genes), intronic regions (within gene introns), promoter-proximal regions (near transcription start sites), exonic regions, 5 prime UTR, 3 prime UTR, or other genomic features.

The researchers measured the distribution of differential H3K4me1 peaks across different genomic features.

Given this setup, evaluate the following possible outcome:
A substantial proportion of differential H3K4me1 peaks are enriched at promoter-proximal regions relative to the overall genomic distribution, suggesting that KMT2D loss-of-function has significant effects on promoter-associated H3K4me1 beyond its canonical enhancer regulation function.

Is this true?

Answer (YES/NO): NO